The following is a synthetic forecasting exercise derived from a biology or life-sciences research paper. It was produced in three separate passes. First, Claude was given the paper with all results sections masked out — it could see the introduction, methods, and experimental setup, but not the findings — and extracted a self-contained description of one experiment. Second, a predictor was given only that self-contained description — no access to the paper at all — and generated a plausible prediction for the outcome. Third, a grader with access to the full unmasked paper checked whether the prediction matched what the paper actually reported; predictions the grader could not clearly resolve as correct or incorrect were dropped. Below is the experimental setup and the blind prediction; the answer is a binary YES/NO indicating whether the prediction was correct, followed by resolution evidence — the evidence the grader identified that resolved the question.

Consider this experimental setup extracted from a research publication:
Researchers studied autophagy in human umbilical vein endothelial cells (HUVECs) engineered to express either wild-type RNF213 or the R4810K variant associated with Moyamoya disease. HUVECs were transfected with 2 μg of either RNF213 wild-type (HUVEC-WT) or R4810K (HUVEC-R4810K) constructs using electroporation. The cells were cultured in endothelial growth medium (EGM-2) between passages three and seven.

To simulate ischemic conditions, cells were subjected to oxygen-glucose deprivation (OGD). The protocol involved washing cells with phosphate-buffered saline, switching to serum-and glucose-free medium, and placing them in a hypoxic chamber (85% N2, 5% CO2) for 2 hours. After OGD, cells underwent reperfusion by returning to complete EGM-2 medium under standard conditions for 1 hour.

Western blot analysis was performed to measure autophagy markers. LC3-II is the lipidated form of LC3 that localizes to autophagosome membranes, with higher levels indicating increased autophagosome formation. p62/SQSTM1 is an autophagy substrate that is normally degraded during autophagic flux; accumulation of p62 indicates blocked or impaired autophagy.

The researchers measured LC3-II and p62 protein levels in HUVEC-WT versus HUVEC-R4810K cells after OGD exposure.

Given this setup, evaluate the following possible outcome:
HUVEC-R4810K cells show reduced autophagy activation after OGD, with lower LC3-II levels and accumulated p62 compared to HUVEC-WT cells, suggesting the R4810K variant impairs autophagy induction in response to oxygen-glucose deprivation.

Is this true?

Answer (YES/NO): NO